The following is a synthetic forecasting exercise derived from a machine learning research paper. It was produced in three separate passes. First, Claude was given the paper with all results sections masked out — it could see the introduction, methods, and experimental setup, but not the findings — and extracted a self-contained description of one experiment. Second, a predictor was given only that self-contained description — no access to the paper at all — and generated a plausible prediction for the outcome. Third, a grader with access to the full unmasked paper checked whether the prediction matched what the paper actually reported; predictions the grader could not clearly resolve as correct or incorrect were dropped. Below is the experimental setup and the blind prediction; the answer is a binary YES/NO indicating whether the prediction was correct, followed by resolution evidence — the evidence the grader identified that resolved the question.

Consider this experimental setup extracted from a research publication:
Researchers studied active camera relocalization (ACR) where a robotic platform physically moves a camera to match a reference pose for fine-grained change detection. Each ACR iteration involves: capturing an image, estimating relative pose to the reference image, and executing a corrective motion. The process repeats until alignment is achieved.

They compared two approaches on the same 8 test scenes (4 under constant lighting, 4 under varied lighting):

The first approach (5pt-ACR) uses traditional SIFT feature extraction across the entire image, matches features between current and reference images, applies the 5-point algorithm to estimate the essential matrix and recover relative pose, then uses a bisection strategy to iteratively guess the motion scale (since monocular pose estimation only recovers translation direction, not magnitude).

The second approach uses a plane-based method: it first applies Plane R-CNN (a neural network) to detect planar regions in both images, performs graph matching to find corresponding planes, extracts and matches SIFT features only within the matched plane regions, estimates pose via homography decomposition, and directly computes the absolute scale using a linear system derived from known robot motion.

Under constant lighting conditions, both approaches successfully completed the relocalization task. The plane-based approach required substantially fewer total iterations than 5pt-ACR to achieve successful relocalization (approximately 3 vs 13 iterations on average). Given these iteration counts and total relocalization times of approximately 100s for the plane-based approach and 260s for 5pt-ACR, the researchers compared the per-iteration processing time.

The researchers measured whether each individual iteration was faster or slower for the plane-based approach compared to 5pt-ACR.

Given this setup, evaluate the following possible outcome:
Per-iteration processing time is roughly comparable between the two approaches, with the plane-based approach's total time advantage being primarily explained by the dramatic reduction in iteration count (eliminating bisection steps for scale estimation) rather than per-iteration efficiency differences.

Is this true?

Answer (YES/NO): NO